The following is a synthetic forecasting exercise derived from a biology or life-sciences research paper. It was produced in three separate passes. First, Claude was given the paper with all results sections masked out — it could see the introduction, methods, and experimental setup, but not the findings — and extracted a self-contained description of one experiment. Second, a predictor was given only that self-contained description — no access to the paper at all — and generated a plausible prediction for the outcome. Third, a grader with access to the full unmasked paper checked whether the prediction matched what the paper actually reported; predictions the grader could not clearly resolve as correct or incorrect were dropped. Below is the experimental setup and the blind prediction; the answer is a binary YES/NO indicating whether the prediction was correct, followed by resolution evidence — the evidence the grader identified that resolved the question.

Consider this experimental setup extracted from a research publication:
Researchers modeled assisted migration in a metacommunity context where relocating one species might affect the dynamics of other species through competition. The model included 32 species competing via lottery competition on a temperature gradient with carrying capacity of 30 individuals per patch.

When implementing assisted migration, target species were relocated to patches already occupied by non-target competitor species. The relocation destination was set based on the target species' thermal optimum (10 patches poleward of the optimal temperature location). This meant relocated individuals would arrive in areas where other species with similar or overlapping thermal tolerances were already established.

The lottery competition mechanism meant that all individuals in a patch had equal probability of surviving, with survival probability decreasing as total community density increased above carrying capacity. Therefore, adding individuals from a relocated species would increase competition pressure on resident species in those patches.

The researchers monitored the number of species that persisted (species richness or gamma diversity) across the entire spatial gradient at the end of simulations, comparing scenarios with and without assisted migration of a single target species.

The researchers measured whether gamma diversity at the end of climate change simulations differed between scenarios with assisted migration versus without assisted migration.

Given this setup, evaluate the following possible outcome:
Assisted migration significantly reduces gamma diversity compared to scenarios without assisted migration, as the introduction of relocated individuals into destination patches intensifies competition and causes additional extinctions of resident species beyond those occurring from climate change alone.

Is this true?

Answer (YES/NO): NO